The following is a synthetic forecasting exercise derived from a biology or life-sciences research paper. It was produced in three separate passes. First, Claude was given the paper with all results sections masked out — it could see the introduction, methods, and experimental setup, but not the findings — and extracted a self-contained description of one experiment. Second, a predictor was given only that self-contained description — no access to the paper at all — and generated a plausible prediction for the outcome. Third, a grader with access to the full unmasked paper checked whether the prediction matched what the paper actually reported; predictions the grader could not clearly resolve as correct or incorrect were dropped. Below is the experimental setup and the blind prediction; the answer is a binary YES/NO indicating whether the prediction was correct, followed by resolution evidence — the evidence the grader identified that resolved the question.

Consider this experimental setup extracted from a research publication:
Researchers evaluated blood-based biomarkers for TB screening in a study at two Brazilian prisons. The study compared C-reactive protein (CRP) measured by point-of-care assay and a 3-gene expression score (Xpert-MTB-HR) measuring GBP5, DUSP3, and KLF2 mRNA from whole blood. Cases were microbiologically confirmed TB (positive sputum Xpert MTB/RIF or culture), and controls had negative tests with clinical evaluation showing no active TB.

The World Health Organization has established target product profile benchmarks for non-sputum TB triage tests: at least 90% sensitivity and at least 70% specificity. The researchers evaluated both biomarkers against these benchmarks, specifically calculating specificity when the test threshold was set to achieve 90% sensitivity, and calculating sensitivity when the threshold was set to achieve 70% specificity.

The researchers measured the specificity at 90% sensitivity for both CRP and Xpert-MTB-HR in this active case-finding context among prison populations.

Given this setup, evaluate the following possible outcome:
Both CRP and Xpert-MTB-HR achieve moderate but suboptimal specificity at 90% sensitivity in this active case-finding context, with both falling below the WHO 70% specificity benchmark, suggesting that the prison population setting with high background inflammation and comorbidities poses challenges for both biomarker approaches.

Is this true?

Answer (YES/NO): YES